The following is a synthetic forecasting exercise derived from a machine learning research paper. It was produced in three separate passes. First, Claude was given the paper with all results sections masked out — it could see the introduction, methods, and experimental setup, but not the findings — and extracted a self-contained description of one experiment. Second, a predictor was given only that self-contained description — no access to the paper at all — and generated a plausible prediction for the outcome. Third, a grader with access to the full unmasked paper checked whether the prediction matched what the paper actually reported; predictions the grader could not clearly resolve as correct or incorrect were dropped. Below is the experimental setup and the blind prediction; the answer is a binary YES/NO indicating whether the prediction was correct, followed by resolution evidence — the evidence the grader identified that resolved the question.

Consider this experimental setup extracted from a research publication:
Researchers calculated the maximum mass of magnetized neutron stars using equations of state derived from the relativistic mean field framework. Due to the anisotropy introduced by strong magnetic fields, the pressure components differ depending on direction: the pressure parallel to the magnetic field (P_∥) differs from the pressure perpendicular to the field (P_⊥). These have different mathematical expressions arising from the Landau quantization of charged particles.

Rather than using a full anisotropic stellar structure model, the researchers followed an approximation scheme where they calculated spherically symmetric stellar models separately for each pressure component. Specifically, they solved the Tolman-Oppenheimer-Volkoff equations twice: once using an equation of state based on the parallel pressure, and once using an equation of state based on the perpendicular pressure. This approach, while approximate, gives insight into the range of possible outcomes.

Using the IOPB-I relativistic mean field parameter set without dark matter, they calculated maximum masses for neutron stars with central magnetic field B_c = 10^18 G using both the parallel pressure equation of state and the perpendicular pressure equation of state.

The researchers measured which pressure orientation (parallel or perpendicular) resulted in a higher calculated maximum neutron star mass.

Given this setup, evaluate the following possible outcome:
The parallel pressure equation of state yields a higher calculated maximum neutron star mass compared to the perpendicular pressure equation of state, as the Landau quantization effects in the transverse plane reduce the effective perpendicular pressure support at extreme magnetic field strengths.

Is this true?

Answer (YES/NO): NO